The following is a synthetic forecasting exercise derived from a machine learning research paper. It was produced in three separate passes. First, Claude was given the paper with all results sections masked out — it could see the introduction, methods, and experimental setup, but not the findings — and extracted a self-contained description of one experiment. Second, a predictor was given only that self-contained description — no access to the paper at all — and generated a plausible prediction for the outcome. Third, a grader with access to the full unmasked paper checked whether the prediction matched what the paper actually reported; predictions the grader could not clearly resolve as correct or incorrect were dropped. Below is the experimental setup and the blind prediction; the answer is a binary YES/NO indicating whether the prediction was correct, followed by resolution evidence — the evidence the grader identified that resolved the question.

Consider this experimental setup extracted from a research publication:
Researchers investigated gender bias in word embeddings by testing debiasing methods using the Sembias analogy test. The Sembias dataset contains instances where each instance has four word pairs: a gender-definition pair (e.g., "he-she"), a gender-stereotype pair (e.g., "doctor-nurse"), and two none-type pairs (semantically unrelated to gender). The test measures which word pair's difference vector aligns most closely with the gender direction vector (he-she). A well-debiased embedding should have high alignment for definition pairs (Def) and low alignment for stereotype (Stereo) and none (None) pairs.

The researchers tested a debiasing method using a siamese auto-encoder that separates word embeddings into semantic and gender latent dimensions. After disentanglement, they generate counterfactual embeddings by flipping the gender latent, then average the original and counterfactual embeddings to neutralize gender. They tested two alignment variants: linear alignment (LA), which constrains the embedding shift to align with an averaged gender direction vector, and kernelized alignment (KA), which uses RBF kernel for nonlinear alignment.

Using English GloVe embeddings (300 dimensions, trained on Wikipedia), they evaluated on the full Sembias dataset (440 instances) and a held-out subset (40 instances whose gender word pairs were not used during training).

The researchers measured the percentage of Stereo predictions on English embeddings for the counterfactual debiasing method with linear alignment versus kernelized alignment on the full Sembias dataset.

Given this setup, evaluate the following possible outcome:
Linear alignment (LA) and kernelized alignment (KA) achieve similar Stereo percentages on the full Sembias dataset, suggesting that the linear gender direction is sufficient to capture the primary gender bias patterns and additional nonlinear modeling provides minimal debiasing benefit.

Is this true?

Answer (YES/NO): NO